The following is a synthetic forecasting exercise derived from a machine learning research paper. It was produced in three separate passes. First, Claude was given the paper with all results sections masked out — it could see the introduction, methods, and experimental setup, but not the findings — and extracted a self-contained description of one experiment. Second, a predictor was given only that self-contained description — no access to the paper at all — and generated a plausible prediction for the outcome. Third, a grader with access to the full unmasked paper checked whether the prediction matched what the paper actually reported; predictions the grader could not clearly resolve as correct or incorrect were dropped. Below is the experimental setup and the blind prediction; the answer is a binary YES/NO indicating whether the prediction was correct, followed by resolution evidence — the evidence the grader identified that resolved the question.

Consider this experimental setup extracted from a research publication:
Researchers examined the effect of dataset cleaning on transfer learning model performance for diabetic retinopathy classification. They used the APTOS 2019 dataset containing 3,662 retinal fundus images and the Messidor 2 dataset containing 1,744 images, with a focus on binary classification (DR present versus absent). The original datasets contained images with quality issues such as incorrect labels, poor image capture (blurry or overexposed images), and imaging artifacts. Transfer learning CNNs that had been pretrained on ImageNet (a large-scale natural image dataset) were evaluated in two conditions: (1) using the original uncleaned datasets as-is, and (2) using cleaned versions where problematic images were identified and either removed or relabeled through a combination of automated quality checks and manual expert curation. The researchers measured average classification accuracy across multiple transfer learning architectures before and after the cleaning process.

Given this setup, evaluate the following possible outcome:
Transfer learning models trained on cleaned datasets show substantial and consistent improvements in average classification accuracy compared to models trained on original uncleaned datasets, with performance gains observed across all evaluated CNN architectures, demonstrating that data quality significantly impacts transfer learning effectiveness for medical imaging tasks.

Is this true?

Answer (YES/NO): NO